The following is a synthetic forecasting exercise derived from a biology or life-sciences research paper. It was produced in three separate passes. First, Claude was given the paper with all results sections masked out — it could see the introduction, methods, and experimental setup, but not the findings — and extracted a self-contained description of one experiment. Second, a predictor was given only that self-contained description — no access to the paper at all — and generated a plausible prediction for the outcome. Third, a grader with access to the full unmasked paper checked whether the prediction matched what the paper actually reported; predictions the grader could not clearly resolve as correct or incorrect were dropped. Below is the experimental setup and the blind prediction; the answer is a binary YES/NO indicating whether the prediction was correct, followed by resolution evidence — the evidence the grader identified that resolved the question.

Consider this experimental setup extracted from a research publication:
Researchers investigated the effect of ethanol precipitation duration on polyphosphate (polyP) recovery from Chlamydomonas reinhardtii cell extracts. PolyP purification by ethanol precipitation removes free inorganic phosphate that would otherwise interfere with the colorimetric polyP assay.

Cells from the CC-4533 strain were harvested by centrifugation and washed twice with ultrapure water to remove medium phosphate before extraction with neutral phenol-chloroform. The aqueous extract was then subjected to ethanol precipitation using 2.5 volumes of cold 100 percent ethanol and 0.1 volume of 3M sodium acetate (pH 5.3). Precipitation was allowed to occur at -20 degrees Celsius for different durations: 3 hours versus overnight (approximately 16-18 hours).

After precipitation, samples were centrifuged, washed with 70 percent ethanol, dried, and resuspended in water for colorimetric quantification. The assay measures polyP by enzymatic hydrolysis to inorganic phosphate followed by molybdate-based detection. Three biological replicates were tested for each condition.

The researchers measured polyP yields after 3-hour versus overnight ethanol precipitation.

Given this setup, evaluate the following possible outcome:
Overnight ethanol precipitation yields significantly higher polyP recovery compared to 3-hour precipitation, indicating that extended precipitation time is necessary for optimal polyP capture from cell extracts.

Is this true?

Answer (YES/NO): NO